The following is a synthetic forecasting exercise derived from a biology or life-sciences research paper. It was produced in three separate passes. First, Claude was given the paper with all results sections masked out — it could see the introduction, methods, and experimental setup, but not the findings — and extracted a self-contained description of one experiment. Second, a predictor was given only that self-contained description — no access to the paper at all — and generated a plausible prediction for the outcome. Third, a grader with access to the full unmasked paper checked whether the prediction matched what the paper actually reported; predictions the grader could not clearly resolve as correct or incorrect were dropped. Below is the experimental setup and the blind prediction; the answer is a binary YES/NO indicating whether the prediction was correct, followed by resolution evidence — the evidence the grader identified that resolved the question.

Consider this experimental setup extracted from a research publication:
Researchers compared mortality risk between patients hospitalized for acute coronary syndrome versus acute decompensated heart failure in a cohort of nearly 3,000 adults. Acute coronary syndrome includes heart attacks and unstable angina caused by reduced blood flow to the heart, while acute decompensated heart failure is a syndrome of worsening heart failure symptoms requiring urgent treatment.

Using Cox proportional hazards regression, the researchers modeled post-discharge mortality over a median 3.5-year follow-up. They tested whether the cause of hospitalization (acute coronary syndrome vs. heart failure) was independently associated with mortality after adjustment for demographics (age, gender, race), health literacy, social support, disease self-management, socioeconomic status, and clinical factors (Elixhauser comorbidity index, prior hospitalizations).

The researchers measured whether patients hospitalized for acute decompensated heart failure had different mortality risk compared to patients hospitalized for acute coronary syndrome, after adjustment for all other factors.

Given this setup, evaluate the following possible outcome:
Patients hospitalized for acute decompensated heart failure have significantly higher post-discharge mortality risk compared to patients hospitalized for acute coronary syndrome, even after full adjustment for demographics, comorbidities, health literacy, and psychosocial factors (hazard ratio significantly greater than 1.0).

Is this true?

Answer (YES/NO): YES